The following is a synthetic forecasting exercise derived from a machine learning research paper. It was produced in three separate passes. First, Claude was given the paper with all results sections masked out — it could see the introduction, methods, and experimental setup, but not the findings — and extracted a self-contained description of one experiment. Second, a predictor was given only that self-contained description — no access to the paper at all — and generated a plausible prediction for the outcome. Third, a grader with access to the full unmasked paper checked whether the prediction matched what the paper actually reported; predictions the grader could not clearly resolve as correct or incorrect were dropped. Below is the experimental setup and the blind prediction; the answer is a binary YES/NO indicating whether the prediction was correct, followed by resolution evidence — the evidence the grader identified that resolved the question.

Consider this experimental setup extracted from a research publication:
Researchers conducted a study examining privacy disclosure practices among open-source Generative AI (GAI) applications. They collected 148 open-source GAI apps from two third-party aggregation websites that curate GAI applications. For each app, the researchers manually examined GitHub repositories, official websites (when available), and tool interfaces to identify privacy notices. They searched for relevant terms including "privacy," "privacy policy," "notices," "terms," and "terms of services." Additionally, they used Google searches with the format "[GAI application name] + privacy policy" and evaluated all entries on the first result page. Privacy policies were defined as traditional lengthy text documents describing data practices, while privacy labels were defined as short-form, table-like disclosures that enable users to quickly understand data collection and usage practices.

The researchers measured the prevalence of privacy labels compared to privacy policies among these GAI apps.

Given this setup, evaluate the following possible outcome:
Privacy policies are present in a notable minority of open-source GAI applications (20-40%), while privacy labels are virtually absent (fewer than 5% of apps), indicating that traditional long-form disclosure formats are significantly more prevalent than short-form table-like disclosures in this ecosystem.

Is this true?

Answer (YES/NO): NO